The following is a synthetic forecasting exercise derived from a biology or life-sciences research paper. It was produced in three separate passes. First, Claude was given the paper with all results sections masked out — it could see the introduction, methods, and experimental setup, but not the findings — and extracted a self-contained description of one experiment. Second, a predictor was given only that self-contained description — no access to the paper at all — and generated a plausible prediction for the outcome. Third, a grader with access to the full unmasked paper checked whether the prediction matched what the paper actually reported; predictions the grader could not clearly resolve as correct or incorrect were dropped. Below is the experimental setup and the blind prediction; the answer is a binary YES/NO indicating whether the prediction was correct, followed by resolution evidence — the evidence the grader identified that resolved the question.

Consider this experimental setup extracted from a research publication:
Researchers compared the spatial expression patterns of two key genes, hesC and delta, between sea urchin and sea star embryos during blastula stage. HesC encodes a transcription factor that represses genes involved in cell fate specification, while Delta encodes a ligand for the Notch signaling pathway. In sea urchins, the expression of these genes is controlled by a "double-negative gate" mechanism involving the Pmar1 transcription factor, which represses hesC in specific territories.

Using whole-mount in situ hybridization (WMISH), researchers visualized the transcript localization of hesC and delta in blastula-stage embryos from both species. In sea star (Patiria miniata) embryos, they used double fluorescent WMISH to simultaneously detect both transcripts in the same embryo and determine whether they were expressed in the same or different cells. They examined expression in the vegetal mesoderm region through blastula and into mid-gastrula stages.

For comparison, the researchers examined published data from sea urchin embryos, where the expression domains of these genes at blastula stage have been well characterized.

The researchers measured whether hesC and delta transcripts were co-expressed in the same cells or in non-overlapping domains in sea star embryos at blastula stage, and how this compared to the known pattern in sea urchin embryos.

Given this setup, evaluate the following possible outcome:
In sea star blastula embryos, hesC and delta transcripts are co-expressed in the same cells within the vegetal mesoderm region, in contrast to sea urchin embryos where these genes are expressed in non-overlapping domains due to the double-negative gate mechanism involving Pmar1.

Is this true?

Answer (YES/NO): YES